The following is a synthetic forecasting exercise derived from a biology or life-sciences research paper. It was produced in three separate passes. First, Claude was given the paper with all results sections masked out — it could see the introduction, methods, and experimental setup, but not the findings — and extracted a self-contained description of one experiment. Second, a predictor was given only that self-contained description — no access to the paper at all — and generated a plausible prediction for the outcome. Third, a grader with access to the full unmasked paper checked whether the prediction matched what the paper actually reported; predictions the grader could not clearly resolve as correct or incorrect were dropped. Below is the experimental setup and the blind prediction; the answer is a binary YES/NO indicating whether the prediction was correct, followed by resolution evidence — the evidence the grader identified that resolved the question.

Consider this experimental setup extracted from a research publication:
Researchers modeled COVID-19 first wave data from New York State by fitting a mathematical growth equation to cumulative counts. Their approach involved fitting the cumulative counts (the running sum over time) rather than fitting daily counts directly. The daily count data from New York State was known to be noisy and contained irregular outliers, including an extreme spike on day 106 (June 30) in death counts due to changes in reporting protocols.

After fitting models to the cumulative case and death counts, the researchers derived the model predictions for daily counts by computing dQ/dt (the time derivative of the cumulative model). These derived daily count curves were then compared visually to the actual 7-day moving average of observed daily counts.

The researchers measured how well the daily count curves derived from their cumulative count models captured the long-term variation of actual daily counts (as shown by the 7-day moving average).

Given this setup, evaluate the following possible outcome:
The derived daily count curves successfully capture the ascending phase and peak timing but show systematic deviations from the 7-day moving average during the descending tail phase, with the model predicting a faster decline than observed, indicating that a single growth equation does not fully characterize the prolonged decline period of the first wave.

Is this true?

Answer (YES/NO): NO